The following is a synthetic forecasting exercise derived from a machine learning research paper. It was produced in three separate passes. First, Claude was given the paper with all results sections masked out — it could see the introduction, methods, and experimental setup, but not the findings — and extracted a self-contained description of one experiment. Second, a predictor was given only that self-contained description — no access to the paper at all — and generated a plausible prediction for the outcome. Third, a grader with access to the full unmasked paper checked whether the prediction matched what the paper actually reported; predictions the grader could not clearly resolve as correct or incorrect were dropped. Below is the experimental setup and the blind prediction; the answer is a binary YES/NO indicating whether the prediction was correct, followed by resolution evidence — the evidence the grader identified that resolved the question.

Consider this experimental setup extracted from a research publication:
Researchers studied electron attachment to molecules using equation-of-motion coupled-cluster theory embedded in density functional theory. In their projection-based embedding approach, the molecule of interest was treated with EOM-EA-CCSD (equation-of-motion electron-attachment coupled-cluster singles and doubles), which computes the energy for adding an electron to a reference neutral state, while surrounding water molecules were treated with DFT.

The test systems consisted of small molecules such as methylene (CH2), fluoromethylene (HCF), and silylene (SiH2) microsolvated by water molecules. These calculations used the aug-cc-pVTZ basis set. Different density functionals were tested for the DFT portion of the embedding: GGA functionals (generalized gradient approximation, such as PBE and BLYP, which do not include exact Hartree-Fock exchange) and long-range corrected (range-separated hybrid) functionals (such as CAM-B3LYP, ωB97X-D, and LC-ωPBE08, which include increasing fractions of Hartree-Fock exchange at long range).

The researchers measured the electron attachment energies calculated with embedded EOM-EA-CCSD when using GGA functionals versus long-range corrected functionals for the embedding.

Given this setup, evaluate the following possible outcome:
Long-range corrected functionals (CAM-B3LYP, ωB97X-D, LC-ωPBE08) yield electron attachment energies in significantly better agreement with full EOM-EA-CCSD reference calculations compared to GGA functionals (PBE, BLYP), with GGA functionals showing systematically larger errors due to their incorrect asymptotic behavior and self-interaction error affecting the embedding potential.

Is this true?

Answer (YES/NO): NO